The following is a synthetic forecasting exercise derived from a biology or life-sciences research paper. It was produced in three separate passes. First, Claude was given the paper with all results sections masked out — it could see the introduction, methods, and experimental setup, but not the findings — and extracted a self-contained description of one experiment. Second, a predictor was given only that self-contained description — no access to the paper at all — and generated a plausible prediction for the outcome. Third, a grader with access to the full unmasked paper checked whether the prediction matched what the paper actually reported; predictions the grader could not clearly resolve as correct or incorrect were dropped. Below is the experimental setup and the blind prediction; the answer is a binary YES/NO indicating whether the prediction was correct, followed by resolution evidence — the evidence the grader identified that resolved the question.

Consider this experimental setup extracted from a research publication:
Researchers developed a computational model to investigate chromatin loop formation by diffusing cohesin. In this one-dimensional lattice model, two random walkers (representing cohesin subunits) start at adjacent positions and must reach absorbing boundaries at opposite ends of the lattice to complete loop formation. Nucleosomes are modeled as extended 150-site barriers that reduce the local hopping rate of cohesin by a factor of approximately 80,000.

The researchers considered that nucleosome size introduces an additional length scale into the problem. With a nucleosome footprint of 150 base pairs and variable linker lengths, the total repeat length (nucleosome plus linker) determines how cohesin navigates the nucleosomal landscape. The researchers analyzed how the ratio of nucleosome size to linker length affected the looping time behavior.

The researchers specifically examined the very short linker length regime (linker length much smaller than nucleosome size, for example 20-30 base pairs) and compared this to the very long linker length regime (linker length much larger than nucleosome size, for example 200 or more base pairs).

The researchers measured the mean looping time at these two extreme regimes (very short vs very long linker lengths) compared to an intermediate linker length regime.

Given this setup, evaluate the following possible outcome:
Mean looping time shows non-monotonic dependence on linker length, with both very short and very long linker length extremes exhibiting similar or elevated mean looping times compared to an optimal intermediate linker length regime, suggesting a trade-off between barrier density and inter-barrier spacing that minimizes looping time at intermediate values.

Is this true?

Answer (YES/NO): NO